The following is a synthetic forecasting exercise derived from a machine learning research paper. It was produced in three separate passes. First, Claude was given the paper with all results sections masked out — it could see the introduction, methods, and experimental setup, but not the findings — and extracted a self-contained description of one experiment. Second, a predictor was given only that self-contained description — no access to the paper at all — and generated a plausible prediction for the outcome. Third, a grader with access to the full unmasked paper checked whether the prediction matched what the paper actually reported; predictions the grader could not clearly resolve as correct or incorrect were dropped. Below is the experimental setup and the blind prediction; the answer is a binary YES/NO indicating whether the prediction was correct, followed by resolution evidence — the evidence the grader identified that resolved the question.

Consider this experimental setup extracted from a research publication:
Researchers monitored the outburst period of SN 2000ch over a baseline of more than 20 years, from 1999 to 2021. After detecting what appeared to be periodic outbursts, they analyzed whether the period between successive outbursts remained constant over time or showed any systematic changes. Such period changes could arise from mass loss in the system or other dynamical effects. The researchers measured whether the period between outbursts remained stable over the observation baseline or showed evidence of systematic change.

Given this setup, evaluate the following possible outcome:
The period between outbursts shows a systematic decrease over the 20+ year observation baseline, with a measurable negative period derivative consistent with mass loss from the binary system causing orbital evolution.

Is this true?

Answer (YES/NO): NO